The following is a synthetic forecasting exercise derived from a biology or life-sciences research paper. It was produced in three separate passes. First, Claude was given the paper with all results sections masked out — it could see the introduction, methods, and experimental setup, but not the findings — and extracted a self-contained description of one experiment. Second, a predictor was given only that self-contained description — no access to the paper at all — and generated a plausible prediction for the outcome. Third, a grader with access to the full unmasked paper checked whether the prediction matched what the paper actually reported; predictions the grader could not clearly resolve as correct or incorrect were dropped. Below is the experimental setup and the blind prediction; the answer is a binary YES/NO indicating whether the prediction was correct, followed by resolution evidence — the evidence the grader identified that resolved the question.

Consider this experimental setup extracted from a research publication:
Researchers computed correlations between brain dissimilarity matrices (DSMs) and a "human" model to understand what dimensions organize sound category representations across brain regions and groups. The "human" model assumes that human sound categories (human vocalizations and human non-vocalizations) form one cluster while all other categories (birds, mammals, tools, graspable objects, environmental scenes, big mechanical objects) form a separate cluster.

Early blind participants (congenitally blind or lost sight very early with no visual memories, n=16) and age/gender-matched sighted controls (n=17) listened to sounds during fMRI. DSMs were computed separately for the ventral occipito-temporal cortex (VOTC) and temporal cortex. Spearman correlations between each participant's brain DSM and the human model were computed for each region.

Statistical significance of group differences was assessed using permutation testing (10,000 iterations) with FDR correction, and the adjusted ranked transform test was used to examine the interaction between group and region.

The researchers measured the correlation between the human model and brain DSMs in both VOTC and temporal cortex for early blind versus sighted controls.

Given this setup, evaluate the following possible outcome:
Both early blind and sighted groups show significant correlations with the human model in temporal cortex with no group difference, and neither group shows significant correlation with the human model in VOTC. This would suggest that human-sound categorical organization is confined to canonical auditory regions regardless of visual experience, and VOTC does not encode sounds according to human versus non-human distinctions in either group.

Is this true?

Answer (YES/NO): NO